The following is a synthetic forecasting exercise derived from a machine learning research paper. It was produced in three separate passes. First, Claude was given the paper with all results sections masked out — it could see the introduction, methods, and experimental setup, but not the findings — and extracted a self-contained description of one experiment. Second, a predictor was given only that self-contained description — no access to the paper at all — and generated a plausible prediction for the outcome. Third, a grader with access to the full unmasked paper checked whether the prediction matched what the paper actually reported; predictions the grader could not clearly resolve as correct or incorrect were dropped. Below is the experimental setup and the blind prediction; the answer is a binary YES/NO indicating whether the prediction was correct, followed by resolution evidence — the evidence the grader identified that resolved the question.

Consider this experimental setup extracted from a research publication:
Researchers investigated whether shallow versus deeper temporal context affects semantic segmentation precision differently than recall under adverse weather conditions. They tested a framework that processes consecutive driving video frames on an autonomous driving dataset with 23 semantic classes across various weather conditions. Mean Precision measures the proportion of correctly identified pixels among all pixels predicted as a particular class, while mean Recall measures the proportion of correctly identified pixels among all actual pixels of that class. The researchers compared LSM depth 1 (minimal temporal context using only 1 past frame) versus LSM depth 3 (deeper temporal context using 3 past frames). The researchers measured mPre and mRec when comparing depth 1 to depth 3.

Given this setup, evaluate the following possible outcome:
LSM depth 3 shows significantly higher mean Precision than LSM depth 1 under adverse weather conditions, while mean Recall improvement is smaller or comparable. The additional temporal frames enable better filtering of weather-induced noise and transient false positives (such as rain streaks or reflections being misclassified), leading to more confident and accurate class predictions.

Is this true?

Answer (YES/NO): NO